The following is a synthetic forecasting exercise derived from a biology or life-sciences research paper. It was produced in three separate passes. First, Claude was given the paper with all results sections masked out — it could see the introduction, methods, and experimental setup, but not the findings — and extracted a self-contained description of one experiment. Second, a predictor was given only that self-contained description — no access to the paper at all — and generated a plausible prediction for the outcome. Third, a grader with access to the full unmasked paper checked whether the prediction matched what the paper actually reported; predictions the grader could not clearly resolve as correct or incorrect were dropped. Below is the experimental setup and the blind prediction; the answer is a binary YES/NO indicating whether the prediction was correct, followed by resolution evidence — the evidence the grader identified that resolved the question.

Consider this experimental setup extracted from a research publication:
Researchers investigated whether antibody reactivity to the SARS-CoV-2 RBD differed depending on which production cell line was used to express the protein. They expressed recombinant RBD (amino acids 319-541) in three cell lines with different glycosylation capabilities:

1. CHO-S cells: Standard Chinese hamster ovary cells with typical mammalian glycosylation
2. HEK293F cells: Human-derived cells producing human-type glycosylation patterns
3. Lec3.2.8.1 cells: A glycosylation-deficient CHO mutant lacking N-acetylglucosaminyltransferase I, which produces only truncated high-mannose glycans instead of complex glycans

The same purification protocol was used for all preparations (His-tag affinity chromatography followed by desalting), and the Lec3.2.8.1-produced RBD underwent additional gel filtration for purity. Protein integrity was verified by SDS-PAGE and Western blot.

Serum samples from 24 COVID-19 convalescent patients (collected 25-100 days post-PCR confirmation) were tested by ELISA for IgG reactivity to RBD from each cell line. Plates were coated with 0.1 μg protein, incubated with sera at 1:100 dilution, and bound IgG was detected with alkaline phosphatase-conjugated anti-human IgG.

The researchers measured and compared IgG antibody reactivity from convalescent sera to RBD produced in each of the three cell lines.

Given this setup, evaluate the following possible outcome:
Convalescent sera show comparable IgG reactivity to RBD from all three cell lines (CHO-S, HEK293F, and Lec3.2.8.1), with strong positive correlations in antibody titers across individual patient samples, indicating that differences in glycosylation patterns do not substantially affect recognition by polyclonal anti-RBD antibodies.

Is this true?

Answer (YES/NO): NO